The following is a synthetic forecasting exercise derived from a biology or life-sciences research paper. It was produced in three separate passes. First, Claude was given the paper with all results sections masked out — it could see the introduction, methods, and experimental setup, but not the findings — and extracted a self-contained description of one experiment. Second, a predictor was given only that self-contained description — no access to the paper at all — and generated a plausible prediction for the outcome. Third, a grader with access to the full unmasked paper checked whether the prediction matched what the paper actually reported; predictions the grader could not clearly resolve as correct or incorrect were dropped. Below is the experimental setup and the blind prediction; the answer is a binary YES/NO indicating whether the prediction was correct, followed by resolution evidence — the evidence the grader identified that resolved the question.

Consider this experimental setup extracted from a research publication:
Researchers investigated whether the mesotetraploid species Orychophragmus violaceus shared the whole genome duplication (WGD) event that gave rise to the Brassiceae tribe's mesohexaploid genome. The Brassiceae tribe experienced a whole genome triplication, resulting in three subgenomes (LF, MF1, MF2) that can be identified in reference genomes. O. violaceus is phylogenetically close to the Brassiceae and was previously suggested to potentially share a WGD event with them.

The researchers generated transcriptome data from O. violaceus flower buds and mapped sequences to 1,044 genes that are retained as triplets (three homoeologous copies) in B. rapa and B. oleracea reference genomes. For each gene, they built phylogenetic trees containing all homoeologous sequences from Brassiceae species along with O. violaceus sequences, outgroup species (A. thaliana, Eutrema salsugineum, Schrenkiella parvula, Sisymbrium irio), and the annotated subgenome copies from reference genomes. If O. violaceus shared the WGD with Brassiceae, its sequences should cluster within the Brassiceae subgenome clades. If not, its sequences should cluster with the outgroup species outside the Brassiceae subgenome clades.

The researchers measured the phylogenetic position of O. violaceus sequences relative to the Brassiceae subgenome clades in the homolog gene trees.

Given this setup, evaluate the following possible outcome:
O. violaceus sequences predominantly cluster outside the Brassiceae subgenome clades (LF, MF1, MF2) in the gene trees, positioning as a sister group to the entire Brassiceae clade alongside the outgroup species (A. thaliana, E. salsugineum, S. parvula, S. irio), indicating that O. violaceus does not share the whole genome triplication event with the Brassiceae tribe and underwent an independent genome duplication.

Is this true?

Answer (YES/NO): YES